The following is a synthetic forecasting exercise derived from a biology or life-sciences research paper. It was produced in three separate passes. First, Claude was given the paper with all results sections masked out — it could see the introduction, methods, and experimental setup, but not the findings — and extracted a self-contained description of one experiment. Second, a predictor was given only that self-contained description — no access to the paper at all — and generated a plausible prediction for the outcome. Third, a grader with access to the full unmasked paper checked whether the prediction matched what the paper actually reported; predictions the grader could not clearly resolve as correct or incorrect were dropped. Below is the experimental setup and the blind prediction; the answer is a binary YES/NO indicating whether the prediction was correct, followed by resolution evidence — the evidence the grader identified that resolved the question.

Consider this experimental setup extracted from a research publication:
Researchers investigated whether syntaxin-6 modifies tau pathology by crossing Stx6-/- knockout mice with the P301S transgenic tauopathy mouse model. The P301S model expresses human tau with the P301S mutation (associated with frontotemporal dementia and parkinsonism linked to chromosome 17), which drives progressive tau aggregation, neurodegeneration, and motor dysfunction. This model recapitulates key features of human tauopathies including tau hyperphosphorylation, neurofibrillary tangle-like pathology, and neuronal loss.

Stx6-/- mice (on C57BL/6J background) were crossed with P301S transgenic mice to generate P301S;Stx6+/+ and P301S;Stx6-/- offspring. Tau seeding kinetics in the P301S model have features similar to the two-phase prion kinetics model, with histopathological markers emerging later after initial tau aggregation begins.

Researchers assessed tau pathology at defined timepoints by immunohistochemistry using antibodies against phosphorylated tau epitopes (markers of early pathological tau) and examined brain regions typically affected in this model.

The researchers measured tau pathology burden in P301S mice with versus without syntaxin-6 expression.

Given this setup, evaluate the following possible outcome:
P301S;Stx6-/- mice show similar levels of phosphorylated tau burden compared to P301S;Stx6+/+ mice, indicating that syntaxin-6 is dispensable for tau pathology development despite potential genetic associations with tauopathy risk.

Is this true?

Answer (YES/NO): NO